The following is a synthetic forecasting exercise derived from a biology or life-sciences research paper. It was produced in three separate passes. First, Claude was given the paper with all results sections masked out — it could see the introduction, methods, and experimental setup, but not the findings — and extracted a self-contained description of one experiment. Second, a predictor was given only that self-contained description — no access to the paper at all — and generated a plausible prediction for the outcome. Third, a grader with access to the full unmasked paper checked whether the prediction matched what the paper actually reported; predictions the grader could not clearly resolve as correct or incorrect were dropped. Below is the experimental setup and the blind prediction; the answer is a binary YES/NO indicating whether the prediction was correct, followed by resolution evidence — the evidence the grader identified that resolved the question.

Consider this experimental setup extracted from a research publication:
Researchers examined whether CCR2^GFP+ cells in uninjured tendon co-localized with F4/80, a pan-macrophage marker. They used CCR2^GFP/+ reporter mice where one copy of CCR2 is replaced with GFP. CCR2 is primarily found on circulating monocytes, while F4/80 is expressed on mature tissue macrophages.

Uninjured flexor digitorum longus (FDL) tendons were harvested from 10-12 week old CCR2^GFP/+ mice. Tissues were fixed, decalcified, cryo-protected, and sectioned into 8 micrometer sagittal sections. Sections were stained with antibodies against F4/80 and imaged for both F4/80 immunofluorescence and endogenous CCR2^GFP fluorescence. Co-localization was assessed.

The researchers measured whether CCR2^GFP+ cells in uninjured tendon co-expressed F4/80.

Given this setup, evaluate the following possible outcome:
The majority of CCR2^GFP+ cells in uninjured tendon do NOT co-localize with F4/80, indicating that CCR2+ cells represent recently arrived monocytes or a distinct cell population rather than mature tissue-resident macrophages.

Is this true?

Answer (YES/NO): NO